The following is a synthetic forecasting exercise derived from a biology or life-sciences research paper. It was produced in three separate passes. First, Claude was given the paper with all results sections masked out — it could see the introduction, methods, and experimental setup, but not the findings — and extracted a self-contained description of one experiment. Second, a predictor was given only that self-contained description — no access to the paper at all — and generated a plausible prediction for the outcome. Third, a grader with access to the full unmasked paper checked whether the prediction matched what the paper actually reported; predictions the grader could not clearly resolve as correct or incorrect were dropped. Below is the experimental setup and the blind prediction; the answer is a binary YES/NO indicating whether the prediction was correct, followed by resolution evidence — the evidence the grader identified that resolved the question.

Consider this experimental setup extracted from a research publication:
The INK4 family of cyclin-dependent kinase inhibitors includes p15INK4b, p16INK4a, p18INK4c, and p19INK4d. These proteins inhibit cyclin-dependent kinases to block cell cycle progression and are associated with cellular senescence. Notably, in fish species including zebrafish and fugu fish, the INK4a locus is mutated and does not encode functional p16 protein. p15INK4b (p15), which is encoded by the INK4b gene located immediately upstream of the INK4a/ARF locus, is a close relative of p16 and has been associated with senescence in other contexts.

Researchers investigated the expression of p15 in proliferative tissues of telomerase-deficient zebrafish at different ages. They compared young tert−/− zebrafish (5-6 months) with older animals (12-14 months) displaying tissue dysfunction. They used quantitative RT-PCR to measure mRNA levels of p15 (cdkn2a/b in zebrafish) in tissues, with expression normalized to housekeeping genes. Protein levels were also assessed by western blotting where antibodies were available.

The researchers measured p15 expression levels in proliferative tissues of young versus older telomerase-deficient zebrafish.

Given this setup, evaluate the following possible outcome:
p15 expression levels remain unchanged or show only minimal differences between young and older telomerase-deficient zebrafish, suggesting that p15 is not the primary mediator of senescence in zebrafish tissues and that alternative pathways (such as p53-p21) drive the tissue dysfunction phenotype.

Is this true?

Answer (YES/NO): NO